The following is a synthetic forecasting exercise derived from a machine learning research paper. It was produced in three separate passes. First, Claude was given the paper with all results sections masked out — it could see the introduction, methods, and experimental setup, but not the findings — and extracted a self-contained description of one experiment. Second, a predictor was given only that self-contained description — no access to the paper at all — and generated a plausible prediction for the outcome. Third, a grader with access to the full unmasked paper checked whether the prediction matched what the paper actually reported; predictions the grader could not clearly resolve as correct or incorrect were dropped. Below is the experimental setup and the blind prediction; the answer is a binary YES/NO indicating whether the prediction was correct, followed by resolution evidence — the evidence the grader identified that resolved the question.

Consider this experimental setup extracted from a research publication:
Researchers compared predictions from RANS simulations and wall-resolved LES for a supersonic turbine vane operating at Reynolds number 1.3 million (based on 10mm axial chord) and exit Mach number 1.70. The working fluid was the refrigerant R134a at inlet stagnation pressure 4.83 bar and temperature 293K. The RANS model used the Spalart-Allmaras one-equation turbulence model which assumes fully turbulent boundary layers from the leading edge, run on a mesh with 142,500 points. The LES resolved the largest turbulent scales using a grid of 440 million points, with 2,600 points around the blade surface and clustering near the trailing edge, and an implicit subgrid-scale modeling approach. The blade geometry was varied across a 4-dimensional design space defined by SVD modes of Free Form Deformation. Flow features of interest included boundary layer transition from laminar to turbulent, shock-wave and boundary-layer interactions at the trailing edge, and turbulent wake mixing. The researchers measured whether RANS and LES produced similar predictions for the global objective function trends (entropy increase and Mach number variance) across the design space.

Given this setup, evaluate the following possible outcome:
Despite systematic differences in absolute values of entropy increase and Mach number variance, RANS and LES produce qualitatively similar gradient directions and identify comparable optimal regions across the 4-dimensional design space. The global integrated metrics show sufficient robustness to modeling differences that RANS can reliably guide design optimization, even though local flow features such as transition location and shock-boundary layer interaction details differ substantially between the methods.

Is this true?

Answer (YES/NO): NO